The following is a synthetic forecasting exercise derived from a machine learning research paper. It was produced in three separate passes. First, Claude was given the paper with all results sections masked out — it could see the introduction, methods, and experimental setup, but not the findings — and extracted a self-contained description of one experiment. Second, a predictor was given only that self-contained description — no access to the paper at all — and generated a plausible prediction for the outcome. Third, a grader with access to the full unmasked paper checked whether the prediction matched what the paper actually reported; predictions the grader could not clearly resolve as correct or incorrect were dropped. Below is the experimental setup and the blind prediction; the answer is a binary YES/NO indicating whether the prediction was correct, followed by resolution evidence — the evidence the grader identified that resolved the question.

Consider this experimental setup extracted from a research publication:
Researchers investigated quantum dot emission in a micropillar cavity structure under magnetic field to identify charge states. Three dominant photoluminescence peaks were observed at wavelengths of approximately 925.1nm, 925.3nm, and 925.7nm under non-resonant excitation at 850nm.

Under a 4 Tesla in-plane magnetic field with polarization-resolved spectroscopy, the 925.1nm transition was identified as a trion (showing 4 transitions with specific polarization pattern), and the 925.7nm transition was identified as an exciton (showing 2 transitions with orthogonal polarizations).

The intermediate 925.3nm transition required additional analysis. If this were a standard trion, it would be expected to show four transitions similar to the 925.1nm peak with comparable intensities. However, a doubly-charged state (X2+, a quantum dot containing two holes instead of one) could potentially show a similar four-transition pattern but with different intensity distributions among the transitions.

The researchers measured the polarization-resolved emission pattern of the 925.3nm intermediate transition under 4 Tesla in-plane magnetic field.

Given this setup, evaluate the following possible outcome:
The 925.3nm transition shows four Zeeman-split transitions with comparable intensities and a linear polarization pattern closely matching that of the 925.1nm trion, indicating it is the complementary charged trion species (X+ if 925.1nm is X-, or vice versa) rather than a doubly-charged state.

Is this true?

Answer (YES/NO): NO